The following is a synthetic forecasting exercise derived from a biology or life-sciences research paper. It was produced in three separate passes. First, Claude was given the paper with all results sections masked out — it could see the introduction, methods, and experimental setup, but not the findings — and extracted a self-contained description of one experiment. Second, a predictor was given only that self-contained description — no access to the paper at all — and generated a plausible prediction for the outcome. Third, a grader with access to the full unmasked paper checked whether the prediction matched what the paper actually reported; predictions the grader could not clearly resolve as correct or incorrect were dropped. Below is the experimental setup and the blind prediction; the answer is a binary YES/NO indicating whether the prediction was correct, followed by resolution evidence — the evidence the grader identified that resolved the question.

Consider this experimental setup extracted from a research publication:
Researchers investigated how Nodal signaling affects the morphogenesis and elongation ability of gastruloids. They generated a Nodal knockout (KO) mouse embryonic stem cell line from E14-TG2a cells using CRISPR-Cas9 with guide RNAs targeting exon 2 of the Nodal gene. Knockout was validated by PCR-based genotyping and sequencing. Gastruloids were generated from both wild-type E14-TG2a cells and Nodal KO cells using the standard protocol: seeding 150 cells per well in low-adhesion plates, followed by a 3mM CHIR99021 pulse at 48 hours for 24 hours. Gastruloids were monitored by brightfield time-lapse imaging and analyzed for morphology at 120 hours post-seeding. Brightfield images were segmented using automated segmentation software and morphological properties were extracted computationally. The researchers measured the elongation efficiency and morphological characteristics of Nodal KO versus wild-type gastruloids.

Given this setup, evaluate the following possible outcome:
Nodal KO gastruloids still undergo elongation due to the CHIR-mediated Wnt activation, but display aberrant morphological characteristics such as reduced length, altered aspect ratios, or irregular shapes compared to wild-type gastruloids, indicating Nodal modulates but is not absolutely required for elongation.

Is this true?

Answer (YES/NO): NO